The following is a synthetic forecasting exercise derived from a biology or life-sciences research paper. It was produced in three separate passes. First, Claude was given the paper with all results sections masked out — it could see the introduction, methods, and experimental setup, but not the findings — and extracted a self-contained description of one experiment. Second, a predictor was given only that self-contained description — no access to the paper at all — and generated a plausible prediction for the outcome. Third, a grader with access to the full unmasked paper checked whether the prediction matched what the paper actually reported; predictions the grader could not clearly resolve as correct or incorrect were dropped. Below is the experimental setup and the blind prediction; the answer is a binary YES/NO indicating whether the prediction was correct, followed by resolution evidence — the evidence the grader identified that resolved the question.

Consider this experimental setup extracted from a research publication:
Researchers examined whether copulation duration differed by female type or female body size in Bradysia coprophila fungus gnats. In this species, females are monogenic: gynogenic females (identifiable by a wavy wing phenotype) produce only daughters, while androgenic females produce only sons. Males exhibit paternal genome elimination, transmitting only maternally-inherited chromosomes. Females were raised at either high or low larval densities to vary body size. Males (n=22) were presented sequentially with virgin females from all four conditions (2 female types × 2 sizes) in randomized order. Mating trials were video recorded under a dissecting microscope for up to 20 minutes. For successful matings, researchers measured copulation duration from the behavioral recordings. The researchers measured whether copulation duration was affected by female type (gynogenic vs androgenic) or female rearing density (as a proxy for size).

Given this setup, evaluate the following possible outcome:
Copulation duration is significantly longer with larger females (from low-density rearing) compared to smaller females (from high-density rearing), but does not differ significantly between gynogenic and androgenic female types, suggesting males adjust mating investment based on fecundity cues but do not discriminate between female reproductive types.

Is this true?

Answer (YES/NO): NO